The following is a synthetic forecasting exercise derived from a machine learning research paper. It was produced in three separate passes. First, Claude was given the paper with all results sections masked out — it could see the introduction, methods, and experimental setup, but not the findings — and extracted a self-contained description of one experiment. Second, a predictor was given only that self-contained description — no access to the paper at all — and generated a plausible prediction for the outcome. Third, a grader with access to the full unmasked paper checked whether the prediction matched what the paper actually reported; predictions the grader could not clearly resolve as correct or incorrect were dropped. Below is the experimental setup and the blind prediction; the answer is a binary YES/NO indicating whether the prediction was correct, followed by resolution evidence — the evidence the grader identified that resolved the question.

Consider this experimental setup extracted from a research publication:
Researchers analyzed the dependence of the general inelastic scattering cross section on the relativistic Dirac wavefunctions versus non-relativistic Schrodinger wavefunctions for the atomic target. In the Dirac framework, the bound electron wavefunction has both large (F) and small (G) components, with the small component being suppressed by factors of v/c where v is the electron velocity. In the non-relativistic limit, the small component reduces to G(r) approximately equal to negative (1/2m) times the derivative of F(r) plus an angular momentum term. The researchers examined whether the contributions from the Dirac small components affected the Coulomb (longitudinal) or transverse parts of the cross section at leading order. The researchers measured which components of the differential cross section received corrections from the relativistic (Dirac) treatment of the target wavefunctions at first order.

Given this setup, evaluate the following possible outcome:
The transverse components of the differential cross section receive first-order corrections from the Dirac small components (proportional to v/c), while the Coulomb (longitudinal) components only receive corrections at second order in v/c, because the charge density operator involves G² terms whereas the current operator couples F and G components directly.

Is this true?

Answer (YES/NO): YES